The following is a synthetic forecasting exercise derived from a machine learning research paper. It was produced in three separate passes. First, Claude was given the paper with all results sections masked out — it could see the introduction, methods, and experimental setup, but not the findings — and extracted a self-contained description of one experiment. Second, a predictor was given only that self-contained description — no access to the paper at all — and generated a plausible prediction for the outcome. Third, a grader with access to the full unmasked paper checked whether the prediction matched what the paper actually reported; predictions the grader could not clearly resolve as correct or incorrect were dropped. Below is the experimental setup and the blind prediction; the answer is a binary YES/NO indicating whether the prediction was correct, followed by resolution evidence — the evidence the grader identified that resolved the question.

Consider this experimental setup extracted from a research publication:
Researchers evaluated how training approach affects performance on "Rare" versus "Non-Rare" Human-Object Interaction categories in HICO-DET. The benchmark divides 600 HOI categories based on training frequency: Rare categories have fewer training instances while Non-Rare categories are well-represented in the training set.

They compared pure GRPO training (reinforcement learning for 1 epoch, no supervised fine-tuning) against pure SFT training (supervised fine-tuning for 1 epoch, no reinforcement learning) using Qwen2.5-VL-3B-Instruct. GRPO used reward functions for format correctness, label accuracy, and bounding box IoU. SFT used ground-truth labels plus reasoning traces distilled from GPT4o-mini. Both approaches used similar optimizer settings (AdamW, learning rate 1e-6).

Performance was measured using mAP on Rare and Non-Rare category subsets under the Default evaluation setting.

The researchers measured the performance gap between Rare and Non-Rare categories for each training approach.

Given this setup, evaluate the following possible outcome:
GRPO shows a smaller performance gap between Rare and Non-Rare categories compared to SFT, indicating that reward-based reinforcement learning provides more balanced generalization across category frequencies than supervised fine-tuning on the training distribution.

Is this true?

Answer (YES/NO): YES